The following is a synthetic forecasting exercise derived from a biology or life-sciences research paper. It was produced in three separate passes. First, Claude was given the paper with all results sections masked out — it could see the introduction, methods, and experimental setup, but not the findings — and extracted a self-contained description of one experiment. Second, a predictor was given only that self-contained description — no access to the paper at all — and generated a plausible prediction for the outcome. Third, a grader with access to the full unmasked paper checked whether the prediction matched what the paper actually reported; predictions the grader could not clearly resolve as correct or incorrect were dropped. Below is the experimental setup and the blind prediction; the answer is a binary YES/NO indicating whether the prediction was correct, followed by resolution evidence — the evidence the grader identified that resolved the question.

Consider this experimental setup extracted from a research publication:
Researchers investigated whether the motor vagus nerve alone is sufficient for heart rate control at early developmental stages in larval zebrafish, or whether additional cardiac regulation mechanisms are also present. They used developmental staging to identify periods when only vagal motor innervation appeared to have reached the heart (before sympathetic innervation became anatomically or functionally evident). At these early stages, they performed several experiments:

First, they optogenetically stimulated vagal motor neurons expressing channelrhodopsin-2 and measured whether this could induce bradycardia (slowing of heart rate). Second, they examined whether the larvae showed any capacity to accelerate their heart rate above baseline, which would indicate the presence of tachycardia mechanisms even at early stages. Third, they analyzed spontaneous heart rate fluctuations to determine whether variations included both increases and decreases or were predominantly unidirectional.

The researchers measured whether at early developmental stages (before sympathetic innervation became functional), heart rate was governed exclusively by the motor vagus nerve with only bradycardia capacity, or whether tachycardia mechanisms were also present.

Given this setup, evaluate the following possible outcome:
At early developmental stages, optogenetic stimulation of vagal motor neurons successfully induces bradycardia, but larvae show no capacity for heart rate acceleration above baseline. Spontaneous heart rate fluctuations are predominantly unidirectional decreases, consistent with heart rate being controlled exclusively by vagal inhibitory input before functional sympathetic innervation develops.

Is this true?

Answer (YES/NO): NO